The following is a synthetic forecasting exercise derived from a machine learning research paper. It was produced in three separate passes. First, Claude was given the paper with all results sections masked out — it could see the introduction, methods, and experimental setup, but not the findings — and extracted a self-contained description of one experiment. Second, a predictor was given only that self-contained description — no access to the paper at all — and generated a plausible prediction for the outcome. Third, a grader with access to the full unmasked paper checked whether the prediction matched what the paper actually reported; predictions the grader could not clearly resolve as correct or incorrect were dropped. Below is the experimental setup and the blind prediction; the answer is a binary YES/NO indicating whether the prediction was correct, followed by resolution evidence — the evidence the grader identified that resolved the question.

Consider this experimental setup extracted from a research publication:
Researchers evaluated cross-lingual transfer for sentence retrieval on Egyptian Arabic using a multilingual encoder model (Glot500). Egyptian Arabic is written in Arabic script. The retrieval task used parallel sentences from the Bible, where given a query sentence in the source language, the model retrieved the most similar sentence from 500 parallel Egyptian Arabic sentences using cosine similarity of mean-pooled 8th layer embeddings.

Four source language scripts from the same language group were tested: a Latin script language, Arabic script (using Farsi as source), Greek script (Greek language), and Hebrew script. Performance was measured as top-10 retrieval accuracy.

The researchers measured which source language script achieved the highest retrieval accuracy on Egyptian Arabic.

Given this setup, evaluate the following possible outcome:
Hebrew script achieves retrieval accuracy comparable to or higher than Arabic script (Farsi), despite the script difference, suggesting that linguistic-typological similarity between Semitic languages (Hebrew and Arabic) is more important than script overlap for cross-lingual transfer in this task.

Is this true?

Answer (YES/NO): YES